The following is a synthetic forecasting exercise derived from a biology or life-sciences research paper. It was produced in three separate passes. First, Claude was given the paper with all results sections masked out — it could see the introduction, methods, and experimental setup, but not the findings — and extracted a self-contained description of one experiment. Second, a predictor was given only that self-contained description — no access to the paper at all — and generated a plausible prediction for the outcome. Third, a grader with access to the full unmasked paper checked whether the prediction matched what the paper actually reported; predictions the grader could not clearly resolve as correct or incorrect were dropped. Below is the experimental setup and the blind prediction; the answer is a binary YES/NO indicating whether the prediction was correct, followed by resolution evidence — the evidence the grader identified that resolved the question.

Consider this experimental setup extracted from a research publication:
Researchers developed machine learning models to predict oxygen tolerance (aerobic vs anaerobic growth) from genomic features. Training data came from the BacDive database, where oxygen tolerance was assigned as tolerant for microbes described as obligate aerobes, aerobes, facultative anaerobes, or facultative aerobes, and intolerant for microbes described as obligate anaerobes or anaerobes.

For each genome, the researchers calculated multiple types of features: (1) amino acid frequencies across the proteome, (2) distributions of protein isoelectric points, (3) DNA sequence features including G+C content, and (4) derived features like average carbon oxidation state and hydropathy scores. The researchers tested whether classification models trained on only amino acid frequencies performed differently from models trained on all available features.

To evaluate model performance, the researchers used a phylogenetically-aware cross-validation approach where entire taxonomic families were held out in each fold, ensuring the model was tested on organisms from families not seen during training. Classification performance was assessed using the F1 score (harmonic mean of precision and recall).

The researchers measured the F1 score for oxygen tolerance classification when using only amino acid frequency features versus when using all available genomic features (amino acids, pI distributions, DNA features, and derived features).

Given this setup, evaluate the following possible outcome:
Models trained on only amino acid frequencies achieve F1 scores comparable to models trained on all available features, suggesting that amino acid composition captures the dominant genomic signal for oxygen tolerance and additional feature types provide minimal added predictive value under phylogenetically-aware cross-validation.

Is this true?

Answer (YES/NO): YES